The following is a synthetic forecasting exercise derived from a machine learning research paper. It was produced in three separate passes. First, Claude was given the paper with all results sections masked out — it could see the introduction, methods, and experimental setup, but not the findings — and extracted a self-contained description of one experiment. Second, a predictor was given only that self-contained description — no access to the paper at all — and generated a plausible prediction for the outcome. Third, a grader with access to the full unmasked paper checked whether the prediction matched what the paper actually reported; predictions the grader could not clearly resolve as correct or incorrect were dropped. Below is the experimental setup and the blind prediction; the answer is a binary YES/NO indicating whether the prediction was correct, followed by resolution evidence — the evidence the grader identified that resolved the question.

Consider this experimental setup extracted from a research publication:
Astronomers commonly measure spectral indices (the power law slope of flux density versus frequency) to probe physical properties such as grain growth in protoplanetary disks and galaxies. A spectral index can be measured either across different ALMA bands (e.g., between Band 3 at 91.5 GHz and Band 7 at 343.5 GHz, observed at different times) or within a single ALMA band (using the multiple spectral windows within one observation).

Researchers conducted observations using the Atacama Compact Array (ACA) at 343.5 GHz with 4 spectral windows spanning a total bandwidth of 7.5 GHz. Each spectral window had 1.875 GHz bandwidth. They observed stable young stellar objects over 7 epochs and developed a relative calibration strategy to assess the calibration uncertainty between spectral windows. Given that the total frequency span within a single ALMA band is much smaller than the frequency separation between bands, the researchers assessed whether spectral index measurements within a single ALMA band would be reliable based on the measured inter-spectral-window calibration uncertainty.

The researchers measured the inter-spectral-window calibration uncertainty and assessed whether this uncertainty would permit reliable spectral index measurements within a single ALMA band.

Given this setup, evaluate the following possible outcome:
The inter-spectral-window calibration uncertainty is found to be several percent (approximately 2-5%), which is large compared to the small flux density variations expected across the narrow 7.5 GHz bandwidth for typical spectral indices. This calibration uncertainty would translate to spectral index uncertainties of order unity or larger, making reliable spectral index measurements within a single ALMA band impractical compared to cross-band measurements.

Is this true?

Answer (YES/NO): NO